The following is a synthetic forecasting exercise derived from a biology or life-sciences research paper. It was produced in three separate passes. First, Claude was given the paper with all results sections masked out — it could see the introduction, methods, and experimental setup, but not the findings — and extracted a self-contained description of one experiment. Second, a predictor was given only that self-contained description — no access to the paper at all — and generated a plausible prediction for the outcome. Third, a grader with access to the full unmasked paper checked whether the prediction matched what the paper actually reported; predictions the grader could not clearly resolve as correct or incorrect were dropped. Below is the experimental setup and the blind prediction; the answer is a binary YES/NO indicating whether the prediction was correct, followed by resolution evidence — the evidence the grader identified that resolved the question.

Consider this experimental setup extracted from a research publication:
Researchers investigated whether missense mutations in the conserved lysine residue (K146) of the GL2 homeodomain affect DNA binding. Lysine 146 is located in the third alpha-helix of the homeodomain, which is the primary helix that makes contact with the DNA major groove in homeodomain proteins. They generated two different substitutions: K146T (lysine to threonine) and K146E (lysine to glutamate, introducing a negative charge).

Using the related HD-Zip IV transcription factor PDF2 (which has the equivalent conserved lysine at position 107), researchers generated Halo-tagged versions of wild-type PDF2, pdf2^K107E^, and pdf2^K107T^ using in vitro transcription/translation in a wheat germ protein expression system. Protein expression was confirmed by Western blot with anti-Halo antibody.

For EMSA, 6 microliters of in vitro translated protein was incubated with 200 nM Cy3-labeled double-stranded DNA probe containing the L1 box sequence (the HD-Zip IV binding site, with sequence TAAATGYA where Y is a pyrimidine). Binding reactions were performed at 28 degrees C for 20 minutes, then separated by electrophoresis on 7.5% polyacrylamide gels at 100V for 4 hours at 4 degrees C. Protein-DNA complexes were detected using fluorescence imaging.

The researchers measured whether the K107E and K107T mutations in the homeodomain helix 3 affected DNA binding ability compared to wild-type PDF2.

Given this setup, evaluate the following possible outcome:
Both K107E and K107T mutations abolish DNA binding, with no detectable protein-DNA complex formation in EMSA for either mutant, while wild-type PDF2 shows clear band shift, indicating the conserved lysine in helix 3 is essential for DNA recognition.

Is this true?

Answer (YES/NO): NO